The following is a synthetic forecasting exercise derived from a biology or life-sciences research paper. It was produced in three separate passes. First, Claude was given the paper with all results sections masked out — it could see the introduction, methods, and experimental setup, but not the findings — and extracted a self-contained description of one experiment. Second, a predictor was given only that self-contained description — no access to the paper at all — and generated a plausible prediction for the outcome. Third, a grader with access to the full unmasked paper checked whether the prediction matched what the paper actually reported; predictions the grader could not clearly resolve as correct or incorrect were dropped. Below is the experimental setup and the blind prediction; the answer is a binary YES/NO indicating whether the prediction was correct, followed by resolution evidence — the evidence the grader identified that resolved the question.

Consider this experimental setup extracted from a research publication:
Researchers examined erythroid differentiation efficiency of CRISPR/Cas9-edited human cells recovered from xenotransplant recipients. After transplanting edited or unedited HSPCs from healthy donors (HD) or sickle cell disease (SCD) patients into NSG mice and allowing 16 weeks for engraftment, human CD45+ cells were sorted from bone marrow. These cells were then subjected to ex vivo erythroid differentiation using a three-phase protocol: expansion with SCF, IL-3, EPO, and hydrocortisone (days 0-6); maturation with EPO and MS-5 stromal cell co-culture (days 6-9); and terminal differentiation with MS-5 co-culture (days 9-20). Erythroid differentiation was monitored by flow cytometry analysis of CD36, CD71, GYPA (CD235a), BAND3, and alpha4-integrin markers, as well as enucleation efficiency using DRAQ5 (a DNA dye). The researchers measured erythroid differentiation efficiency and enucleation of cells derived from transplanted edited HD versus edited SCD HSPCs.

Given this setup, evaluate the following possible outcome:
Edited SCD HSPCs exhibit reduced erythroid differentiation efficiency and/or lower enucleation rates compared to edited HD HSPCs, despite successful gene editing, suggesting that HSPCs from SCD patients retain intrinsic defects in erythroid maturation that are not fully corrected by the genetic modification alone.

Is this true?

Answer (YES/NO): NO